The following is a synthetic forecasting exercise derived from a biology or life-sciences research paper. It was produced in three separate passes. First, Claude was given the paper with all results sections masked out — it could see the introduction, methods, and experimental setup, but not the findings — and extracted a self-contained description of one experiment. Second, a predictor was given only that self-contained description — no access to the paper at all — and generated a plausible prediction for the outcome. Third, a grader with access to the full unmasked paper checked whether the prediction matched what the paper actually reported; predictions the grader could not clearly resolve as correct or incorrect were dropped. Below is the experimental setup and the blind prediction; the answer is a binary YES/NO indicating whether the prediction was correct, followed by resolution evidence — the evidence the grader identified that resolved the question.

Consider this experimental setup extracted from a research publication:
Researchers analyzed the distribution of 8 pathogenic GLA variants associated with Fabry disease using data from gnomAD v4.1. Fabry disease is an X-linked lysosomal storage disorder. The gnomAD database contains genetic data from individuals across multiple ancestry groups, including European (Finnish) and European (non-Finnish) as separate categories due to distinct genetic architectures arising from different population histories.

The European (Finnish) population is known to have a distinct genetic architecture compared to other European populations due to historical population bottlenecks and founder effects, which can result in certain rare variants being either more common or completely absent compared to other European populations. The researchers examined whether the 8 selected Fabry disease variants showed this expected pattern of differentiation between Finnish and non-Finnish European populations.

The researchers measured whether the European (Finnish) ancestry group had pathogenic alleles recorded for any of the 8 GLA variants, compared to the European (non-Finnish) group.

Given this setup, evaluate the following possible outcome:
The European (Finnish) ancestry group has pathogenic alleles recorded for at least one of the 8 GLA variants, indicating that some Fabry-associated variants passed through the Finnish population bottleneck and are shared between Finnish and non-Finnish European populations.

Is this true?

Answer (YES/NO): NO